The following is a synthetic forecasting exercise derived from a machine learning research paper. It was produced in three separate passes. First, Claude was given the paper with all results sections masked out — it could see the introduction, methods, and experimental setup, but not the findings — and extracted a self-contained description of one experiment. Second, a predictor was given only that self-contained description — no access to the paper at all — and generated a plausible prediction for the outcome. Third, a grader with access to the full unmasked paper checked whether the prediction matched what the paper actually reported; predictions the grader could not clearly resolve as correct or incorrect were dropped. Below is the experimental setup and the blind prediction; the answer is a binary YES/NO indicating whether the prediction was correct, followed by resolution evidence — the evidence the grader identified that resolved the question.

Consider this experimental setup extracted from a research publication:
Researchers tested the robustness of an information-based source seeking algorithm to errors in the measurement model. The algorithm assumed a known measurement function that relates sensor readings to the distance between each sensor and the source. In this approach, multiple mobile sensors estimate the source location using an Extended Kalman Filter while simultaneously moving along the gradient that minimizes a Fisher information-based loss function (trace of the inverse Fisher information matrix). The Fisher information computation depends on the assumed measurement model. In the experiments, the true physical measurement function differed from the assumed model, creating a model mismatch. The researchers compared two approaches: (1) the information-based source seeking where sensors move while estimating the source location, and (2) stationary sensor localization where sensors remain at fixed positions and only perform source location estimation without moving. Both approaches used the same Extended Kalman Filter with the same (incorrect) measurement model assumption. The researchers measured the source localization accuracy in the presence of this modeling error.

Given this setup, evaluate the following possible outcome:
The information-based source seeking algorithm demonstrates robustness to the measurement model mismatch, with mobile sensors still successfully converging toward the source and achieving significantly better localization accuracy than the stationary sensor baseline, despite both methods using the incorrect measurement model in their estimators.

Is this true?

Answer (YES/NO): YES